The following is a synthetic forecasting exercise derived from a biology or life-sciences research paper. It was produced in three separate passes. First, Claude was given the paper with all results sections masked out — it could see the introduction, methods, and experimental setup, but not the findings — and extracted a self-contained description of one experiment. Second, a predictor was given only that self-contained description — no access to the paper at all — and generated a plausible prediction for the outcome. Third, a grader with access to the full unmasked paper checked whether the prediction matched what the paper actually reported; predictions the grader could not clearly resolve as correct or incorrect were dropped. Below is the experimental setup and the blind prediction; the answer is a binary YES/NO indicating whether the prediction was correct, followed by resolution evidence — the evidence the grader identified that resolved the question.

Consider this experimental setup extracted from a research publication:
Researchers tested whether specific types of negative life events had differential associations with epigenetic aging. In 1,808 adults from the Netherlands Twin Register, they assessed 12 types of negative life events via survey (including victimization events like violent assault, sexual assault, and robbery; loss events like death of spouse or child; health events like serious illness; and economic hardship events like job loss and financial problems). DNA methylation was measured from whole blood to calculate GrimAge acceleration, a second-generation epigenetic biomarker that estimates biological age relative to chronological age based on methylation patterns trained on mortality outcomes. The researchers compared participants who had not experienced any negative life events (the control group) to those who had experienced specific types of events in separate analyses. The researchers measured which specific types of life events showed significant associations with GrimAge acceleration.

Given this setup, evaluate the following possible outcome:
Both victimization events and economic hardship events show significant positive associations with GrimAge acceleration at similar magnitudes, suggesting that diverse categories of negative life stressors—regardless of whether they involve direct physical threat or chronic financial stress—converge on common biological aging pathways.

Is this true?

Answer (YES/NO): YES